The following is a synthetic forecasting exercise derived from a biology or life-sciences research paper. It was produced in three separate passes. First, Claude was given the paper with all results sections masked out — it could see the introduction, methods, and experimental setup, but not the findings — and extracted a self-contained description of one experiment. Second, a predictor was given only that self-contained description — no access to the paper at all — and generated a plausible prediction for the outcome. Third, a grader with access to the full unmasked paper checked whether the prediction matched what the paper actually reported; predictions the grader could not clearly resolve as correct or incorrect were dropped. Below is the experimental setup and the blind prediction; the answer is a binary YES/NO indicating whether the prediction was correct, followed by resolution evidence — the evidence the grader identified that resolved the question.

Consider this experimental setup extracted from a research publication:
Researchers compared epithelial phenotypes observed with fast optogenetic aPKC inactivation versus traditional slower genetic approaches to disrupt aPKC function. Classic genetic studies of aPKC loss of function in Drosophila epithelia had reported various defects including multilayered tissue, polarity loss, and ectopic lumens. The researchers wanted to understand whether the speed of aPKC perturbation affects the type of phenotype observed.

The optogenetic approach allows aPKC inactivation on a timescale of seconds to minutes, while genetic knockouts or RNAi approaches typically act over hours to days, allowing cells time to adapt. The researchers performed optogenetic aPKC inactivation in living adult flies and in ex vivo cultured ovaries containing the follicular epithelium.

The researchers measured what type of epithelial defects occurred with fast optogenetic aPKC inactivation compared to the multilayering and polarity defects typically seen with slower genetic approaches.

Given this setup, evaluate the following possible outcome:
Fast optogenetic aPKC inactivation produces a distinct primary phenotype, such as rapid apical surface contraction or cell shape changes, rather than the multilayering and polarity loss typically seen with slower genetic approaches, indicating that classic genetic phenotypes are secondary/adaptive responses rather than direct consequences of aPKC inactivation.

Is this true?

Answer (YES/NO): YES